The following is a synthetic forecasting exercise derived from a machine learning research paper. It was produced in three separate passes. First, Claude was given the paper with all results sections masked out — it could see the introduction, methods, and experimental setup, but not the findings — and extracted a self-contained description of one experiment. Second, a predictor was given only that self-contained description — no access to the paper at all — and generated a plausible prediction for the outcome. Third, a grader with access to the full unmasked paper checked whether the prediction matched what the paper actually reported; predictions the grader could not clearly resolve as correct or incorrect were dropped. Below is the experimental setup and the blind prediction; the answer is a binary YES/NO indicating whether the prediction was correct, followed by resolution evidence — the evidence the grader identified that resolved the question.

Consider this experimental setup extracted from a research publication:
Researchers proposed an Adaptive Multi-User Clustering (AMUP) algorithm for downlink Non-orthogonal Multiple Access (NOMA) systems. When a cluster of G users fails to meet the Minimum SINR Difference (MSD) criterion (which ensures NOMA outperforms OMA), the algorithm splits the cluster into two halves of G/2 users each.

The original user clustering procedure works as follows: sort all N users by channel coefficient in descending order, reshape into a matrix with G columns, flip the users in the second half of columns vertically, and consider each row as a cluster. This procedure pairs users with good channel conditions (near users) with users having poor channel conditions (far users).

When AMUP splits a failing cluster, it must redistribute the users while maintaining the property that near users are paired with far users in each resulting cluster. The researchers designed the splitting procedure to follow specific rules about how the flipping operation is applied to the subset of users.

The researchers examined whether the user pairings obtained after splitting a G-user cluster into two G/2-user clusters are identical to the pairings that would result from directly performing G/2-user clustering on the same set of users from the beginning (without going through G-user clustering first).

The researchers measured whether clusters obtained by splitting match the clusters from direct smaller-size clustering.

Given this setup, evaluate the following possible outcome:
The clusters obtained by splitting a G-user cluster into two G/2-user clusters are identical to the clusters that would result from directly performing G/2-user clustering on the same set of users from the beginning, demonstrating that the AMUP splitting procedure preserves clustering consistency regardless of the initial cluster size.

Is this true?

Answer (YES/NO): YES